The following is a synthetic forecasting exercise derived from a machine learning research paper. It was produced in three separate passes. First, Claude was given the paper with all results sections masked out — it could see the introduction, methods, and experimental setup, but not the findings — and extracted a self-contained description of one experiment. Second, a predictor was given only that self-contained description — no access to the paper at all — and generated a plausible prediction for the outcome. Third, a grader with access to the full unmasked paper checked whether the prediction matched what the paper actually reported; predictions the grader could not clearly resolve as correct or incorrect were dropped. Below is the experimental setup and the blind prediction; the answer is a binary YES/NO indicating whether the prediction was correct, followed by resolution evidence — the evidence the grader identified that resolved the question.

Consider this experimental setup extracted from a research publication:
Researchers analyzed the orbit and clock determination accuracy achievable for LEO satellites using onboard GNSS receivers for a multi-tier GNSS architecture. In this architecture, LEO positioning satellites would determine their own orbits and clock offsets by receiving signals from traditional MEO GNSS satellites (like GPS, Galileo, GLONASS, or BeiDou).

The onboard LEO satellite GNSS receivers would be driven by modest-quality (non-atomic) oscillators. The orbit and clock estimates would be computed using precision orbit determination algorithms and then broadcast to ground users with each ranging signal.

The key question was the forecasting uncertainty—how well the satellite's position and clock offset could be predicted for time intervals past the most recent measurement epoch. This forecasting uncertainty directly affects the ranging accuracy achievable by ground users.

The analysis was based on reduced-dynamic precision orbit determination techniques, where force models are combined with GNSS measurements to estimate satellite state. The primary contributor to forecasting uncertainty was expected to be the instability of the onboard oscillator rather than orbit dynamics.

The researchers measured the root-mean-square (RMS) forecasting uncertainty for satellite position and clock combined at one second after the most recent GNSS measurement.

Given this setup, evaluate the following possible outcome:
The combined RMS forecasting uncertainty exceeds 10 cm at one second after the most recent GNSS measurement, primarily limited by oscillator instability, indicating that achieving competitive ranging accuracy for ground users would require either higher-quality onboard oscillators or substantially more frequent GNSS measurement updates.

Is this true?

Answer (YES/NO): NO